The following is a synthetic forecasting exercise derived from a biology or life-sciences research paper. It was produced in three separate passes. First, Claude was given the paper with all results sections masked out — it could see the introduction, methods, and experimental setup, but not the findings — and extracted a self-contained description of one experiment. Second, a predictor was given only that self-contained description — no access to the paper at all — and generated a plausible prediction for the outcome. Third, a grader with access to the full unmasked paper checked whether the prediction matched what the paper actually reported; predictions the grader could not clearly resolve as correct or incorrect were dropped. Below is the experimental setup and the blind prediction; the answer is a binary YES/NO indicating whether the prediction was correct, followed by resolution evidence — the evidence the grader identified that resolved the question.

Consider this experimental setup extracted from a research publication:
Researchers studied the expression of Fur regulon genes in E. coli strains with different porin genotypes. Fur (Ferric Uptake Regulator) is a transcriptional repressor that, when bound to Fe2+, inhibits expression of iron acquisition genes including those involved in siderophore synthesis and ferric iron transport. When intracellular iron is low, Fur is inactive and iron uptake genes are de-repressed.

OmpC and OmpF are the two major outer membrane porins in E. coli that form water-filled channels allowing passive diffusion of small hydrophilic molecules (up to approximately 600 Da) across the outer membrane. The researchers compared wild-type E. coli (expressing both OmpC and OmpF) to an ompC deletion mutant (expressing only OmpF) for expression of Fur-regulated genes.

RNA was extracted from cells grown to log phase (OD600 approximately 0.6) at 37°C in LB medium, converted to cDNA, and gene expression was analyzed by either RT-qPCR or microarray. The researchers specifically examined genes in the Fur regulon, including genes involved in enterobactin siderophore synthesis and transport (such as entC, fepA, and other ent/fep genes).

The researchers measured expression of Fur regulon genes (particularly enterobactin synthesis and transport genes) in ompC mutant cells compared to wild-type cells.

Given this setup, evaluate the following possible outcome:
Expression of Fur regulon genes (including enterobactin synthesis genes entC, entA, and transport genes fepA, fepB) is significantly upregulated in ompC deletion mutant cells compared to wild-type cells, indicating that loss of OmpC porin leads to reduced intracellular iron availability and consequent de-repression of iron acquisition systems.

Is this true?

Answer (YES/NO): YES